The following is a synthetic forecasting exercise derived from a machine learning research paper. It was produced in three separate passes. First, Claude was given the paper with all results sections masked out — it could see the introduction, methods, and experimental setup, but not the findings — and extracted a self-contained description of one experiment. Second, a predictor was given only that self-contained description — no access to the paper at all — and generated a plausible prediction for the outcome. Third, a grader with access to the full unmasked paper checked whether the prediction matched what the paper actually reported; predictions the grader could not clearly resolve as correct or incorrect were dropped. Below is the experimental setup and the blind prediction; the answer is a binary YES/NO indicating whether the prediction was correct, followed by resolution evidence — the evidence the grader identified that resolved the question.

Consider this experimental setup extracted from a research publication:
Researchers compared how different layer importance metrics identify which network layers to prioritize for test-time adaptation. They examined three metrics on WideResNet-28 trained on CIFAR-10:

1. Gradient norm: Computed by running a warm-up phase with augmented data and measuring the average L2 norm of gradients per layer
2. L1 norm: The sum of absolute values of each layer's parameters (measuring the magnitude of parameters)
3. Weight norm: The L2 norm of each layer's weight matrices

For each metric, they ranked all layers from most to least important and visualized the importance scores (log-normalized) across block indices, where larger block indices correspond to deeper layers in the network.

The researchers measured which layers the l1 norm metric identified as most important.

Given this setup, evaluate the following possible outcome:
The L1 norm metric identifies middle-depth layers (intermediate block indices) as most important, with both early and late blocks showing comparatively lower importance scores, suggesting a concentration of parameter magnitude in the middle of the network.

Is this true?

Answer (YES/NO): NO